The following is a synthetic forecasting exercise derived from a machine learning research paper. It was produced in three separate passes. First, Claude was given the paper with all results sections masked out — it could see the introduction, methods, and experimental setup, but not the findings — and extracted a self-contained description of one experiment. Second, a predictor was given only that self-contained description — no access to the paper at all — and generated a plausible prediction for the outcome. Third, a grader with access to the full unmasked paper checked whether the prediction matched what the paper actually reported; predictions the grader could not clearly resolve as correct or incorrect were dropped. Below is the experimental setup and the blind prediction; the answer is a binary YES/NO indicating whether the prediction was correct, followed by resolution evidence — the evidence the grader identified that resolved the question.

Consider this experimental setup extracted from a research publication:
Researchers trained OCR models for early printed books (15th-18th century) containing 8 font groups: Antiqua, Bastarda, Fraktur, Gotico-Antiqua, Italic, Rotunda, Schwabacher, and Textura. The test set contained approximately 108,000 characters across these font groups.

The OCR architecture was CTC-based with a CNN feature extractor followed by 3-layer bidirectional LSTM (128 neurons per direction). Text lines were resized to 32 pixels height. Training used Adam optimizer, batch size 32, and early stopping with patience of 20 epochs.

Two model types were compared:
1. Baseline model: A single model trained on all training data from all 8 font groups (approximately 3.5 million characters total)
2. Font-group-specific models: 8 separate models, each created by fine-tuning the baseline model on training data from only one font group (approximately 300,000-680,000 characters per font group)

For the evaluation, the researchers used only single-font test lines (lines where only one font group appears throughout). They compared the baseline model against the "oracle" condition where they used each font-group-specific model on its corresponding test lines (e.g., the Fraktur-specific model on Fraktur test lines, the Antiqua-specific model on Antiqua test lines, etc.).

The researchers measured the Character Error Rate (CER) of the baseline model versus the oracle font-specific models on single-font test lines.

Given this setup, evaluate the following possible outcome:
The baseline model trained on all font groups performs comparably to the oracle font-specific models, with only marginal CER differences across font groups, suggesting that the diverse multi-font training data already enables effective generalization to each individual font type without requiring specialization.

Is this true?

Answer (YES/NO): NO